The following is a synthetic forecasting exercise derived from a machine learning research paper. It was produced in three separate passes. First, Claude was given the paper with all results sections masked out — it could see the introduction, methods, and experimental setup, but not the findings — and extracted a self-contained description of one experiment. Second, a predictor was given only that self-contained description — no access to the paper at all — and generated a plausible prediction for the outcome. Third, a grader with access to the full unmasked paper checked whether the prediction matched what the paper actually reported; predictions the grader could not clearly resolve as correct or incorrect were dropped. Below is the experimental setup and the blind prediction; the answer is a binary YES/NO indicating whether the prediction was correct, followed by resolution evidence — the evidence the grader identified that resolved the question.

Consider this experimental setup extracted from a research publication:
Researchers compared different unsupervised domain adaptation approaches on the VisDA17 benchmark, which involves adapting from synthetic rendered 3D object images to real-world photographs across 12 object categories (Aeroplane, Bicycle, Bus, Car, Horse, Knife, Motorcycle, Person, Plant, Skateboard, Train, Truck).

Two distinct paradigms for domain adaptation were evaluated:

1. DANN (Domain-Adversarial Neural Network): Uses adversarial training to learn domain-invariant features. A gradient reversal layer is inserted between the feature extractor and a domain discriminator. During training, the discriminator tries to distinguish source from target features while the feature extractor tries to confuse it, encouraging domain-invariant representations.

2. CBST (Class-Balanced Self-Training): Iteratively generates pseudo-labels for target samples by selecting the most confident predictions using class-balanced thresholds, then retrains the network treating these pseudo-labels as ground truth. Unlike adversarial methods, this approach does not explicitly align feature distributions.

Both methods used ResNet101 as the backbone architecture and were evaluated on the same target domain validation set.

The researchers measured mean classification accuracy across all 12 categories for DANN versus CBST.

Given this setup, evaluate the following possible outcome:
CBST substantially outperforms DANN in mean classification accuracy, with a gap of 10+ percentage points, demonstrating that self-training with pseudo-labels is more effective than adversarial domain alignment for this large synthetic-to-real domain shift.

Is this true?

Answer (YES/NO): YES